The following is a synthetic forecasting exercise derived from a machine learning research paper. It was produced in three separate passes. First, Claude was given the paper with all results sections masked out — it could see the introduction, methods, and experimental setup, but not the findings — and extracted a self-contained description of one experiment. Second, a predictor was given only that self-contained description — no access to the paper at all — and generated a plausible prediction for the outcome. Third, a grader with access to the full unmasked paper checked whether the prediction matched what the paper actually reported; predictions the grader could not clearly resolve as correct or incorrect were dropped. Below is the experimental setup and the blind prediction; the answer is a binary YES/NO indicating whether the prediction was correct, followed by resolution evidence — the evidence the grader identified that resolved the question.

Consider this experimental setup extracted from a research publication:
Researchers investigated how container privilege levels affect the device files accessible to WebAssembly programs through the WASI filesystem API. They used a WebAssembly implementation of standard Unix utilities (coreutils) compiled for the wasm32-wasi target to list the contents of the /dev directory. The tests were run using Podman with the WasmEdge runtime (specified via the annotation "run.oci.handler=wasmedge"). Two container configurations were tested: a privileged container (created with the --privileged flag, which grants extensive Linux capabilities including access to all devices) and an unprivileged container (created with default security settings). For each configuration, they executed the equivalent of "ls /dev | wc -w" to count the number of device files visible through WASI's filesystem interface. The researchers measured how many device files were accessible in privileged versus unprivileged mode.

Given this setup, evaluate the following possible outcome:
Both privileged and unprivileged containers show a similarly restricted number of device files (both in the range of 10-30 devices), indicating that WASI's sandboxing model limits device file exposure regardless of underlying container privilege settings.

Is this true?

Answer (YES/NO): NO